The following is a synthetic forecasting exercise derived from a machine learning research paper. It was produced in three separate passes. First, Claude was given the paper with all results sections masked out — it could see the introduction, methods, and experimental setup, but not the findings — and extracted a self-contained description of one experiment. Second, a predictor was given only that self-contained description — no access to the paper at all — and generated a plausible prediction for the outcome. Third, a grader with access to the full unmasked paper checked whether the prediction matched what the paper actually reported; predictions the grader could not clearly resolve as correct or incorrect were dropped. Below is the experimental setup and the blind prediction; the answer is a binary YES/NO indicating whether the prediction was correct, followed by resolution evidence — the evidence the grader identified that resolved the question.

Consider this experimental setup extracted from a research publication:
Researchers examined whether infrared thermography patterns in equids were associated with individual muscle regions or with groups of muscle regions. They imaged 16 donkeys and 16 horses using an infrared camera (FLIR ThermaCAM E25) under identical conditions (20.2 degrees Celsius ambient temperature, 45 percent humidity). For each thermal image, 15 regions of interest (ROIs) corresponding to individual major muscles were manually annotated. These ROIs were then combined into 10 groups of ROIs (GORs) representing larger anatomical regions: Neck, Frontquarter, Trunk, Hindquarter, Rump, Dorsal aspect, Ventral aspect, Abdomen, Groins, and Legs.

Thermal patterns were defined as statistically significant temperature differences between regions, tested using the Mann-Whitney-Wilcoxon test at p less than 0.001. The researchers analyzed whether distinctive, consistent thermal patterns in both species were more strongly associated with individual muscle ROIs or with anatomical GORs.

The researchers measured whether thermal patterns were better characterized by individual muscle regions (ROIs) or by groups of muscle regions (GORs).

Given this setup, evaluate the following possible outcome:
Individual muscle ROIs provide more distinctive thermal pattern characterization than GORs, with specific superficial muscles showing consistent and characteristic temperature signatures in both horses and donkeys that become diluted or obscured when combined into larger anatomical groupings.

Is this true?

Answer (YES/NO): NO